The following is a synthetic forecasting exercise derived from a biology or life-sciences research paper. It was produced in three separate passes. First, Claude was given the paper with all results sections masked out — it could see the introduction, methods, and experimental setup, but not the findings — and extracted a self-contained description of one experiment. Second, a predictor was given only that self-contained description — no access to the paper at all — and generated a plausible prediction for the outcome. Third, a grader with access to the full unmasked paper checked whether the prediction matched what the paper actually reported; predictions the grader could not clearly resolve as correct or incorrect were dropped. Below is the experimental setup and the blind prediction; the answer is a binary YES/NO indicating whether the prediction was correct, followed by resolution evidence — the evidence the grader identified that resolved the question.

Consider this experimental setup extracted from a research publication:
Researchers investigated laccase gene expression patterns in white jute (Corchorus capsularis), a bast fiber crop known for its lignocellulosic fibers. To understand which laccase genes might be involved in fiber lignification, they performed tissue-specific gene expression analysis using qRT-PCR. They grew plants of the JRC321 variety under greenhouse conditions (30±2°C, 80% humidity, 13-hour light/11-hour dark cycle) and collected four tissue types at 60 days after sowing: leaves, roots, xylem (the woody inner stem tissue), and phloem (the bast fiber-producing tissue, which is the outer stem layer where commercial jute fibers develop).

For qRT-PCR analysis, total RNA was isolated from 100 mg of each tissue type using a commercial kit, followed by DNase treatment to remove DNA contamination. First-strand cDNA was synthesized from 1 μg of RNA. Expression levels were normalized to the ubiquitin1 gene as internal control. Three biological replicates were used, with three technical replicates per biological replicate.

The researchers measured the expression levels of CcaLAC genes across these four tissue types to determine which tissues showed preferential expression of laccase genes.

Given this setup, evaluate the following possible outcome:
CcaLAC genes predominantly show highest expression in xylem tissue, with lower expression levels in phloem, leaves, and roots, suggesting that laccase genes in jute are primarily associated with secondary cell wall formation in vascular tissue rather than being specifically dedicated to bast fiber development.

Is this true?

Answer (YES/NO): NO